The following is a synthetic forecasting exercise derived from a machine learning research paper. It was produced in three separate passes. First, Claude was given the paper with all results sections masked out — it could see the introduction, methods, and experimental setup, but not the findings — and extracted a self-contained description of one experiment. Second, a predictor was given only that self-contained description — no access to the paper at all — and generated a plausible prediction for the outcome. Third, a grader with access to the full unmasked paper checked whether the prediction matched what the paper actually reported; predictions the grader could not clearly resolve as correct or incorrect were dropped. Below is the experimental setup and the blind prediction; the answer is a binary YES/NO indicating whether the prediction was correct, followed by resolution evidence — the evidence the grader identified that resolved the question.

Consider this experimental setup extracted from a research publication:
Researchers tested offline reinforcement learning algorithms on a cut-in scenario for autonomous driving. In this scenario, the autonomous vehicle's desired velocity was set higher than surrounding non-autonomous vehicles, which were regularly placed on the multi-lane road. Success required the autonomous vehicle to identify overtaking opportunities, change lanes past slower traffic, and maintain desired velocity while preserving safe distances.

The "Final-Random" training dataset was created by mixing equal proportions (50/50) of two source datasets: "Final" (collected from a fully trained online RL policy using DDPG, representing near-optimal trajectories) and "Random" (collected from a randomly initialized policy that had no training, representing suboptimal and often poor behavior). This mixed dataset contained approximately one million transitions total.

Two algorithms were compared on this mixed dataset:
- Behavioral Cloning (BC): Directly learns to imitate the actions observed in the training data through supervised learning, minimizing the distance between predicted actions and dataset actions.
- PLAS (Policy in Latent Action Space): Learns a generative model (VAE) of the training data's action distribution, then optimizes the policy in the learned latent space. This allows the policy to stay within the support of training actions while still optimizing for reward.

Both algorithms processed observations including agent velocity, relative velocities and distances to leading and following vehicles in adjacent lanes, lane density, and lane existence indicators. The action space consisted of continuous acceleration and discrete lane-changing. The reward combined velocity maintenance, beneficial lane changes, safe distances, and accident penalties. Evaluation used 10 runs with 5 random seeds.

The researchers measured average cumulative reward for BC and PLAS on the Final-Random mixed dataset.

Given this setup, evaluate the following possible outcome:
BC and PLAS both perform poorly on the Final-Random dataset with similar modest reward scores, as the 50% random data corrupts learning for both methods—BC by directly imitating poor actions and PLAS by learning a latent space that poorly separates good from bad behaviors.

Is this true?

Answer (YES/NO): NO